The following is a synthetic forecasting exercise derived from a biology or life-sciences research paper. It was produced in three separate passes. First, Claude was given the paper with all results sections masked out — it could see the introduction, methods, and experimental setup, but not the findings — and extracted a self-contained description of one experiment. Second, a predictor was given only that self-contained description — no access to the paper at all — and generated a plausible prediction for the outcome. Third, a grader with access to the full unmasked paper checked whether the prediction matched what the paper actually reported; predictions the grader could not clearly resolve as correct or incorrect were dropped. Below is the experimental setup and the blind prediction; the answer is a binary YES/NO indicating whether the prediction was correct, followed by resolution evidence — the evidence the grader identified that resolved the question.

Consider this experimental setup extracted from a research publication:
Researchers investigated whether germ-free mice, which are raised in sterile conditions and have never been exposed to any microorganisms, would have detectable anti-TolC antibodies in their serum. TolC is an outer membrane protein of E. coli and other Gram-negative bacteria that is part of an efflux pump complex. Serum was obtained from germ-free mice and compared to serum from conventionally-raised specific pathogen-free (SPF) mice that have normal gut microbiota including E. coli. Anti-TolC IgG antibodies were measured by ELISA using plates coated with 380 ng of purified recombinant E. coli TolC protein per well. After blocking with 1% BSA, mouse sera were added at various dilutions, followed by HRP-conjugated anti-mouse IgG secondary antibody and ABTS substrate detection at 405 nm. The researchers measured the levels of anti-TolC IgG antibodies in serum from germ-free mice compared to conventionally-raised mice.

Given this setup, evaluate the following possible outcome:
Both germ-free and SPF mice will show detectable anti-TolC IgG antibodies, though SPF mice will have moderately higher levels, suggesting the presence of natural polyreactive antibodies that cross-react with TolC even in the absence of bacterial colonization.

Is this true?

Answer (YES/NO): NO